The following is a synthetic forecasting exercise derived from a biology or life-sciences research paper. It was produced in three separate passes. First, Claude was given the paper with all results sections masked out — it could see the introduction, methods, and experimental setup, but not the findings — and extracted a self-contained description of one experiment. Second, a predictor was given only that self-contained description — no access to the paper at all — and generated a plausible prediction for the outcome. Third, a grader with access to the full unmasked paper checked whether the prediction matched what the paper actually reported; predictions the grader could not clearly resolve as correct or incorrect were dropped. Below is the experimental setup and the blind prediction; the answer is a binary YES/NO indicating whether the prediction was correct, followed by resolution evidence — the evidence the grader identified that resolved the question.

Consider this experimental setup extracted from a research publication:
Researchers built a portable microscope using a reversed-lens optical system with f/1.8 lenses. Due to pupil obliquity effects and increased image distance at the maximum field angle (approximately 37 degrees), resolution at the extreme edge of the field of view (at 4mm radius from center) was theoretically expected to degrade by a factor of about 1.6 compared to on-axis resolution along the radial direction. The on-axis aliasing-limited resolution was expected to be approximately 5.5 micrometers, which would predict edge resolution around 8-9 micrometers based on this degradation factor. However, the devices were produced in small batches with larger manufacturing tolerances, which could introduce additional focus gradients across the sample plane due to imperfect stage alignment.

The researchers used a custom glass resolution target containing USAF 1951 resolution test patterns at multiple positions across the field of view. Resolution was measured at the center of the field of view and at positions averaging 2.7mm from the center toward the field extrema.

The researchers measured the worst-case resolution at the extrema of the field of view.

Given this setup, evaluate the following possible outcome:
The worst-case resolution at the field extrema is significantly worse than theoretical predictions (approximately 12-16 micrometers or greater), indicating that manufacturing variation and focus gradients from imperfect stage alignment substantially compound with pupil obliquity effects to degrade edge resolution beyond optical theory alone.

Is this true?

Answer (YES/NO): NO